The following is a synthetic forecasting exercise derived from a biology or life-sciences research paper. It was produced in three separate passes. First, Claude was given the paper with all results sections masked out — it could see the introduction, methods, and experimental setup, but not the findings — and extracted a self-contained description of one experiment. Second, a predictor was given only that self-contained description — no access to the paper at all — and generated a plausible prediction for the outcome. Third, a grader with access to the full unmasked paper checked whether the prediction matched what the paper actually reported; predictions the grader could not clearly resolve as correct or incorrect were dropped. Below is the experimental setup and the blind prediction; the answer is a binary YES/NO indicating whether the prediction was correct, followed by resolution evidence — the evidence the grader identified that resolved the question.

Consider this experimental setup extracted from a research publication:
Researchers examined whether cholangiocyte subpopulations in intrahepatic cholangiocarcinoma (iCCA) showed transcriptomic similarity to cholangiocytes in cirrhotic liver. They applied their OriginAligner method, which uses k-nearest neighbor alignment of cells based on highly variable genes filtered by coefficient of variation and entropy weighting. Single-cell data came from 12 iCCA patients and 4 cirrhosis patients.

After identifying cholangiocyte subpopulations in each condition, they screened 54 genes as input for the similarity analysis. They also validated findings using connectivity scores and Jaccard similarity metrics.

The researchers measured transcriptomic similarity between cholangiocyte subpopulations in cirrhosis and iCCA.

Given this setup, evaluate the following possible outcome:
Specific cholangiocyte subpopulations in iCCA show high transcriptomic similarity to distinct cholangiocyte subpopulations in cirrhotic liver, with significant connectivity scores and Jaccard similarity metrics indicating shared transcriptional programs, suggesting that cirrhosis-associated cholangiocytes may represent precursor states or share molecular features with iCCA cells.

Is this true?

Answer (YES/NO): YES